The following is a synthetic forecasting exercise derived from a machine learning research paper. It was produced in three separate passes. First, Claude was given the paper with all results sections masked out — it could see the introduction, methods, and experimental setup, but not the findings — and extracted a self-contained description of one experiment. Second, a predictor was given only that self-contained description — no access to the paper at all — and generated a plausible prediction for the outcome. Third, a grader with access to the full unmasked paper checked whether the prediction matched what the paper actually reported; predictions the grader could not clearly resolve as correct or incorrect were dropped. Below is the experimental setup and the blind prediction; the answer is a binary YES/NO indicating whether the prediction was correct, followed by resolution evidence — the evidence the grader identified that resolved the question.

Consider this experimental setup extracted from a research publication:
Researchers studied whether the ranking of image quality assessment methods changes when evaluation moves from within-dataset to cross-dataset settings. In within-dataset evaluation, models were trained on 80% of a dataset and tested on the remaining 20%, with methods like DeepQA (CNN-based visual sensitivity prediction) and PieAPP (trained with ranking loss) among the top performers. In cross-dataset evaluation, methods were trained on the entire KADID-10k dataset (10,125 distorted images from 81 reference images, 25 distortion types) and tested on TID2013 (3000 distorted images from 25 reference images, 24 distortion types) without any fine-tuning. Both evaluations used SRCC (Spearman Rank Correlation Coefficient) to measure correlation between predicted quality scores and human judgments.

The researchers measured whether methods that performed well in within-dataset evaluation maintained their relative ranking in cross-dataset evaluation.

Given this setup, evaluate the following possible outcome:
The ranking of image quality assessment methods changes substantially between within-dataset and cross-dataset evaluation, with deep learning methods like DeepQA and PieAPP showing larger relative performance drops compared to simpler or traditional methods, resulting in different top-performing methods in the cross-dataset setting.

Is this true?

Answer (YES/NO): NO